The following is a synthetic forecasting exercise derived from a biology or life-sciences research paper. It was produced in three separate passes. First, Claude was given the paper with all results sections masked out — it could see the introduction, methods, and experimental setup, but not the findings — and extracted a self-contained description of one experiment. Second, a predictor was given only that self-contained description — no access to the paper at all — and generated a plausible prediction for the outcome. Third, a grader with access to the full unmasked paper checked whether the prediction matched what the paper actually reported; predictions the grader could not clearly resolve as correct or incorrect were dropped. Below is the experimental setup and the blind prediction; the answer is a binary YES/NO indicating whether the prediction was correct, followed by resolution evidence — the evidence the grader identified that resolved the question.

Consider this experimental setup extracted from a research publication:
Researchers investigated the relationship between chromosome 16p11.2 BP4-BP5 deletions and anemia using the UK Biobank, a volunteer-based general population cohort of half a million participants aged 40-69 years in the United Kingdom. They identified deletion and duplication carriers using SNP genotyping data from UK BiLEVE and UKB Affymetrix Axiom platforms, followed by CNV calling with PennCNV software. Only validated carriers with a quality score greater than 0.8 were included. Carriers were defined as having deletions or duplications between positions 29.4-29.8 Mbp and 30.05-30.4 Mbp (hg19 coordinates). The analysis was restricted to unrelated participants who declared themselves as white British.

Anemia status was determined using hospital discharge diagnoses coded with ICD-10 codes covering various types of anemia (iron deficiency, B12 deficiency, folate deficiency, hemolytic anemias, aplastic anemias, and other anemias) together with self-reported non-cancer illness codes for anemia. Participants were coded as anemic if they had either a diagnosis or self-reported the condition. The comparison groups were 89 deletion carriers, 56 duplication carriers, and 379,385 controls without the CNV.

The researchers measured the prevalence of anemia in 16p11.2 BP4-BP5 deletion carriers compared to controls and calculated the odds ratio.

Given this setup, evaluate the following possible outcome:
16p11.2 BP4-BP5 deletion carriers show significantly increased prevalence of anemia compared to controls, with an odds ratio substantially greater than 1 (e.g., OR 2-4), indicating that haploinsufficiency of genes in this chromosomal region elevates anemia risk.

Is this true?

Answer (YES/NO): YES